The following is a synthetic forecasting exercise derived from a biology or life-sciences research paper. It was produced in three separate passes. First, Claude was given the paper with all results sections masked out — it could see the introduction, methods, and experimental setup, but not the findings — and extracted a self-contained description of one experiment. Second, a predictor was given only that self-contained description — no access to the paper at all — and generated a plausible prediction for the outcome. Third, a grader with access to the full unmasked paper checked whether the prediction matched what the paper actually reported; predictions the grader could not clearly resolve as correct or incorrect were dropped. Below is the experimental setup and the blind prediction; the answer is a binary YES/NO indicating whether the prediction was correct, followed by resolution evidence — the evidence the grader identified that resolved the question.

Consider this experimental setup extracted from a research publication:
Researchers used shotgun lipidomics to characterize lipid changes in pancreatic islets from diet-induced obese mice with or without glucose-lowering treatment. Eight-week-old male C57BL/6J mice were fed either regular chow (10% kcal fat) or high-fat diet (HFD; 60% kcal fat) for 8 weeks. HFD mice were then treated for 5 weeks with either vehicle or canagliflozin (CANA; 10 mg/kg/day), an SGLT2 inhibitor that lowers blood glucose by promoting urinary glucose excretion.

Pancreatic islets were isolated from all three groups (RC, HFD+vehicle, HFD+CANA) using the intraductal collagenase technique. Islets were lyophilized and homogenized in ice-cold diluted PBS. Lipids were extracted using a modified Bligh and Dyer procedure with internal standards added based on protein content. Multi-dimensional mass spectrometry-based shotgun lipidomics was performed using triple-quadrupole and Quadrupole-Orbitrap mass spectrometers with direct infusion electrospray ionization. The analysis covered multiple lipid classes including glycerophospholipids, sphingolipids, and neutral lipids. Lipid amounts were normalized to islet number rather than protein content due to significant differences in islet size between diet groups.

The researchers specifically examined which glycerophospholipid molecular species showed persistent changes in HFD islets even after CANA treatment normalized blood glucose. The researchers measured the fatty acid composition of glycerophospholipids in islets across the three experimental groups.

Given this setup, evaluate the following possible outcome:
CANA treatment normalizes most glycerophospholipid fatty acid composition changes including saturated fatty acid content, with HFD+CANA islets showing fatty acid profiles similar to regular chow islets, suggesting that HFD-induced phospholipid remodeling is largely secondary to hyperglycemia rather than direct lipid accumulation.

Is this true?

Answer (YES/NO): NO